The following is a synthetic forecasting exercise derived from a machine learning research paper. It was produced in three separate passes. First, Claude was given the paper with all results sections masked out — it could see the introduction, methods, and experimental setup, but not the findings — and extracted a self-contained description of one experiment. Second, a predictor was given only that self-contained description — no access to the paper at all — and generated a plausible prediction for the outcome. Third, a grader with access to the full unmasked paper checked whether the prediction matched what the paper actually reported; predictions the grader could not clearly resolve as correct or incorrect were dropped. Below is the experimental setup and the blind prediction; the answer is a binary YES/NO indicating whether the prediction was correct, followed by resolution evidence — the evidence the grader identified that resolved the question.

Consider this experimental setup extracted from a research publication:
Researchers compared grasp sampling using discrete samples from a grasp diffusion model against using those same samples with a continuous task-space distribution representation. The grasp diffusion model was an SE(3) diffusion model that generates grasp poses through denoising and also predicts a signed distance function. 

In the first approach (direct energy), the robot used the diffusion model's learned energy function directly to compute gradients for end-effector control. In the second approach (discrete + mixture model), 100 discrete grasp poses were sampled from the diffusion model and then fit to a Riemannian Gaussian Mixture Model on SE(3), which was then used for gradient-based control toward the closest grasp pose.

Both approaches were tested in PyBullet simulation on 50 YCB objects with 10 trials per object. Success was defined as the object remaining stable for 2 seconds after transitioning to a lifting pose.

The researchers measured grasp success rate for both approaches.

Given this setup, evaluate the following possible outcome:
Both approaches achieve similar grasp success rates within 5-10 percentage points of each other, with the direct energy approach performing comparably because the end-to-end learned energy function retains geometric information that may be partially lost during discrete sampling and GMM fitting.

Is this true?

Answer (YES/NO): NO